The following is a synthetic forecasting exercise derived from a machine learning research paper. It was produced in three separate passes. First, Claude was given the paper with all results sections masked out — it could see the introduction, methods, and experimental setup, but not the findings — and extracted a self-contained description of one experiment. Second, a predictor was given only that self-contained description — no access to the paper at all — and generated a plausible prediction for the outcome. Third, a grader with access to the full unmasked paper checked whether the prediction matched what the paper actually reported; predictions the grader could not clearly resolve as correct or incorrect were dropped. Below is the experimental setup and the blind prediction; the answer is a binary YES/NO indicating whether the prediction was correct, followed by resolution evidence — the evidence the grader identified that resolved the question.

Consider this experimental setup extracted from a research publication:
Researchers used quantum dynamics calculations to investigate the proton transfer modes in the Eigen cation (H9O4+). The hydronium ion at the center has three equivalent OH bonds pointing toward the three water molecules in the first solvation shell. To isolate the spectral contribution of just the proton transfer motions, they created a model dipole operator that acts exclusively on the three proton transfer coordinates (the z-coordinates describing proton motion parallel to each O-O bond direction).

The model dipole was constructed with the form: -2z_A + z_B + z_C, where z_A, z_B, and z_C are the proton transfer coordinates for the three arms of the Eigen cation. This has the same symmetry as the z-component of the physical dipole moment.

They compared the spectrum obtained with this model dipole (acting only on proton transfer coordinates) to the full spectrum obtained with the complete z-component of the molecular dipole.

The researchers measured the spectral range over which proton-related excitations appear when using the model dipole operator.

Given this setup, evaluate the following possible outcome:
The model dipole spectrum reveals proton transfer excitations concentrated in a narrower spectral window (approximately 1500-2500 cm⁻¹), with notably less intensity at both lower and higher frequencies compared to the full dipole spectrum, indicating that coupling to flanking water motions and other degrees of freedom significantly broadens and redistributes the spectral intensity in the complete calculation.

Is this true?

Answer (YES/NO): NO